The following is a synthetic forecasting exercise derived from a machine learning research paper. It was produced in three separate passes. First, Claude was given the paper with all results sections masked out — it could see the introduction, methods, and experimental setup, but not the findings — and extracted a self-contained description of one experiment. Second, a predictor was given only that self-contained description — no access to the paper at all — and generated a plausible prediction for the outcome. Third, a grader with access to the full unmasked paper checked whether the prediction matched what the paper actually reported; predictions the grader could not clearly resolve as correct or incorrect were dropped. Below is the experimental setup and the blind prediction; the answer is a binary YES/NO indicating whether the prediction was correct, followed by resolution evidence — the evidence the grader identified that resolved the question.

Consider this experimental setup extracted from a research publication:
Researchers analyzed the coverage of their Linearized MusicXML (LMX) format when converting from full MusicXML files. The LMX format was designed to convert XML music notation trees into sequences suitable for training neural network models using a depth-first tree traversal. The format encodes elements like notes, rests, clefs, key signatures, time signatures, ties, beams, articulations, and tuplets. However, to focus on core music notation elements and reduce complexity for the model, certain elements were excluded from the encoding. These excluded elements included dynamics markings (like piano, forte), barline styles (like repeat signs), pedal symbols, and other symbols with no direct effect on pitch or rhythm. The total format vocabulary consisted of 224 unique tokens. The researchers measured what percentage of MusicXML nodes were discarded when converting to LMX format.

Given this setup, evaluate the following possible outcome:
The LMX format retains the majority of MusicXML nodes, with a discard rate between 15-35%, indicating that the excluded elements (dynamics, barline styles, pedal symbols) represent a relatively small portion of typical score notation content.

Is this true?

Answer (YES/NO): NO